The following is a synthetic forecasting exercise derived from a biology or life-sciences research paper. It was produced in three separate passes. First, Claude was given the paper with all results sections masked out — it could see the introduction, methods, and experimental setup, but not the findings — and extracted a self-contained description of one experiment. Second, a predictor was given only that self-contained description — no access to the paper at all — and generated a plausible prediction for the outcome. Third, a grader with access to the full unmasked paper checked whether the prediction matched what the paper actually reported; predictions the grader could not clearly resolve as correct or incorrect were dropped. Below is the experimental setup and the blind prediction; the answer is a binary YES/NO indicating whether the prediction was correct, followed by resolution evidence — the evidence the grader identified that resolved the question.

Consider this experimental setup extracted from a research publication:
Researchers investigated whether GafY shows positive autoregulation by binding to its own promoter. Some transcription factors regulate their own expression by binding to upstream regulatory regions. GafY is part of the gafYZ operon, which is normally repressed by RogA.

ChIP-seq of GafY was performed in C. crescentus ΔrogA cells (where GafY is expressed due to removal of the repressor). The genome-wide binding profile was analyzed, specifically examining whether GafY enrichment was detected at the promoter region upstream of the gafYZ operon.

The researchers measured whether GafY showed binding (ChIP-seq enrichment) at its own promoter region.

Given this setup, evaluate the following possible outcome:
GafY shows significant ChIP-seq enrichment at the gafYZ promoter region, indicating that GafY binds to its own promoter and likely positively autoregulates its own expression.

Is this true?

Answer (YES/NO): YES